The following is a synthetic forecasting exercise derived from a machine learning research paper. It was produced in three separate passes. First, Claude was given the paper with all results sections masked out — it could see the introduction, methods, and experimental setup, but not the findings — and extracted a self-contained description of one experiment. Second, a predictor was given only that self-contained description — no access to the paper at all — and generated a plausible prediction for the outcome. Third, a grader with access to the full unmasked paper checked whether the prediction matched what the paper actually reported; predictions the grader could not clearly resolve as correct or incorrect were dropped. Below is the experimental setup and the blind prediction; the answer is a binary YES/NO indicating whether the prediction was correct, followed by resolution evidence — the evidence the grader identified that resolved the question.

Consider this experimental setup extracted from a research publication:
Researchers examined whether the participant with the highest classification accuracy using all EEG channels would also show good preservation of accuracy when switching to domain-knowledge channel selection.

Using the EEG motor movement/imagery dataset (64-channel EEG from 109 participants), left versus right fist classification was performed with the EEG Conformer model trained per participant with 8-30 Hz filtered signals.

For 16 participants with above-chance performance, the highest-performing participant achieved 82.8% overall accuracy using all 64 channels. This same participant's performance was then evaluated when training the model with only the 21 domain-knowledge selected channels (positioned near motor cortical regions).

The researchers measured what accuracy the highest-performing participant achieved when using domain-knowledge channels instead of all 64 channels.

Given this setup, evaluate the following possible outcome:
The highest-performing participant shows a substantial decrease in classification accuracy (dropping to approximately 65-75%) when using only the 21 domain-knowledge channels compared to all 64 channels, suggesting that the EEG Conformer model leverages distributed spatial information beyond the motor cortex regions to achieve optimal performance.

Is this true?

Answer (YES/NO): NO